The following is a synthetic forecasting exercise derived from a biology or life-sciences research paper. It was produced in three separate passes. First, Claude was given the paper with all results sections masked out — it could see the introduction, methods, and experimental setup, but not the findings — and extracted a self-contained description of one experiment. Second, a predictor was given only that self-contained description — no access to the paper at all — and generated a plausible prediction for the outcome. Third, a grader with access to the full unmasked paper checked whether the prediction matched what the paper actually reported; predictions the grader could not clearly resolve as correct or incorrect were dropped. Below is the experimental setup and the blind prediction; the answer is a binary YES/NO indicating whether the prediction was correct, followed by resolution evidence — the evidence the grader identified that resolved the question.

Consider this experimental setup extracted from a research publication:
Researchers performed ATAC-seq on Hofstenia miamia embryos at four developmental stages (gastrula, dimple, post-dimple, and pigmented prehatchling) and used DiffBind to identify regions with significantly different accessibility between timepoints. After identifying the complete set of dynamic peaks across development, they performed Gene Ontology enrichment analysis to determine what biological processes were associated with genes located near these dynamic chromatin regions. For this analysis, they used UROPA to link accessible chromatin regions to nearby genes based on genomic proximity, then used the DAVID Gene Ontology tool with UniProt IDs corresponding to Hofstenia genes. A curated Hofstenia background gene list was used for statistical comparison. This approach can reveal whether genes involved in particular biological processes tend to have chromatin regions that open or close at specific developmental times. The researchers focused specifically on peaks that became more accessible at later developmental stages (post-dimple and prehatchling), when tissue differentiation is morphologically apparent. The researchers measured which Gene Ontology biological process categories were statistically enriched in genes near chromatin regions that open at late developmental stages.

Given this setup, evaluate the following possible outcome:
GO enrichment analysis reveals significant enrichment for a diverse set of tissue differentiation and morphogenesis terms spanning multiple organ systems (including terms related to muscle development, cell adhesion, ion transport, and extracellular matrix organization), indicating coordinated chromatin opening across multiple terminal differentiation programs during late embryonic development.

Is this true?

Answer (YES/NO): NO